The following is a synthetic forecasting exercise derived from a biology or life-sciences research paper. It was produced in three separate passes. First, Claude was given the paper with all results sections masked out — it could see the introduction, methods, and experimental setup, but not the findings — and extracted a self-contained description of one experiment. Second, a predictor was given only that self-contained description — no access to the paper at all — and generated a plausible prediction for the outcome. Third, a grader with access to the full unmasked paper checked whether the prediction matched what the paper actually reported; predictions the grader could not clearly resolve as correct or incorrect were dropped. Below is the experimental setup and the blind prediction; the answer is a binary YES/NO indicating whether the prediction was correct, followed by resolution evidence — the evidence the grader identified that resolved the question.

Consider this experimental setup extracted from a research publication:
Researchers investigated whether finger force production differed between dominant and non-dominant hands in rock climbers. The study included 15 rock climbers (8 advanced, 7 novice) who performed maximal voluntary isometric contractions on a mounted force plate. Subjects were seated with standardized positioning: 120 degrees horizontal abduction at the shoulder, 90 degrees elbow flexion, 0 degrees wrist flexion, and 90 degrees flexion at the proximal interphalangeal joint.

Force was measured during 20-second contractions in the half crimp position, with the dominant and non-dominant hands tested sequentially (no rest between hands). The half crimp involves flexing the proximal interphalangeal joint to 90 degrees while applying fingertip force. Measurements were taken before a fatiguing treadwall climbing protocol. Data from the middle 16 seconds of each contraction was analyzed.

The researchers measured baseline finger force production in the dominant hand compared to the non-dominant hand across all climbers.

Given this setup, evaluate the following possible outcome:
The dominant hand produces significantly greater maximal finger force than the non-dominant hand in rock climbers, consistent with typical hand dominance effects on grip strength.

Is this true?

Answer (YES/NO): NO